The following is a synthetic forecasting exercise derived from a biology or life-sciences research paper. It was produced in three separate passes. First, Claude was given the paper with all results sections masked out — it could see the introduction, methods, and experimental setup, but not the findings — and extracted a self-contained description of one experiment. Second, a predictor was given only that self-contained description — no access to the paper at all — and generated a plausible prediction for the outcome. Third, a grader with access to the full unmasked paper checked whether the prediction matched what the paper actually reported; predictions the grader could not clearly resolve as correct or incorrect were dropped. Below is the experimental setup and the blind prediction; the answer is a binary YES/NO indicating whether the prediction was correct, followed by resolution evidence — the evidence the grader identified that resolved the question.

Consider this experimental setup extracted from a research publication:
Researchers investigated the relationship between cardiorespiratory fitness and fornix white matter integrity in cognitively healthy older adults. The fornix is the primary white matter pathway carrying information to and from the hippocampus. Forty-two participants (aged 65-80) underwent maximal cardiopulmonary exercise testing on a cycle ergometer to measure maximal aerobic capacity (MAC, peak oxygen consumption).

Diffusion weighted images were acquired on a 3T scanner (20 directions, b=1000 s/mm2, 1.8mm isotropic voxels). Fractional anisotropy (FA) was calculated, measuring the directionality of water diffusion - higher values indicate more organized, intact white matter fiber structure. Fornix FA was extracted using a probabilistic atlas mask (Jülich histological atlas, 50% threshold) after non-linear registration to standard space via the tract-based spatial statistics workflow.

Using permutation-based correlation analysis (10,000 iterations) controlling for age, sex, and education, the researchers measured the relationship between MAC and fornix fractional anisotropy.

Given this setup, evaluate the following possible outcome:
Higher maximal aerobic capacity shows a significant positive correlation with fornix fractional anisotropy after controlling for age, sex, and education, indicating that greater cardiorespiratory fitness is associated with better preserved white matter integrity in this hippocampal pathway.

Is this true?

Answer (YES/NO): YES